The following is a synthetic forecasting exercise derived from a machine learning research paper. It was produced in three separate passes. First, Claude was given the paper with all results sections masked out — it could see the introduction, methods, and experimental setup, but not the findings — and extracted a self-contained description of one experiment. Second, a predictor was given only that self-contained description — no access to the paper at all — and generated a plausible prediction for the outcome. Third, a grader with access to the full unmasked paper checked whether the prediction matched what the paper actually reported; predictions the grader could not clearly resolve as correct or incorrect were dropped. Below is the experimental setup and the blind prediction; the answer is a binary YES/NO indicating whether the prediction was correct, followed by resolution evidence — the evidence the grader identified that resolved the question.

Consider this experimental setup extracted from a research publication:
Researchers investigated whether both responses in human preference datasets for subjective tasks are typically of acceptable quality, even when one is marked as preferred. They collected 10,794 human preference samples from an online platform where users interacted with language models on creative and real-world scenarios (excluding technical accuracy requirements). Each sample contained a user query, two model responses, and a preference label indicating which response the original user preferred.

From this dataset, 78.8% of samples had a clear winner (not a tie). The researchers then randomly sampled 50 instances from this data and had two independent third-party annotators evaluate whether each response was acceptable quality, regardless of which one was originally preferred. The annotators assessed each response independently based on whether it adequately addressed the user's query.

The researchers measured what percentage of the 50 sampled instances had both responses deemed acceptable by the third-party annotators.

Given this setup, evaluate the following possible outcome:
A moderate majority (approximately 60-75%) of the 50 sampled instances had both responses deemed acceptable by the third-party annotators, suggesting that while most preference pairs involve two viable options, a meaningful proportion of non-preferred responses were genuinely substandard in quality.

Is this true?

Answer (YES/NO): NO